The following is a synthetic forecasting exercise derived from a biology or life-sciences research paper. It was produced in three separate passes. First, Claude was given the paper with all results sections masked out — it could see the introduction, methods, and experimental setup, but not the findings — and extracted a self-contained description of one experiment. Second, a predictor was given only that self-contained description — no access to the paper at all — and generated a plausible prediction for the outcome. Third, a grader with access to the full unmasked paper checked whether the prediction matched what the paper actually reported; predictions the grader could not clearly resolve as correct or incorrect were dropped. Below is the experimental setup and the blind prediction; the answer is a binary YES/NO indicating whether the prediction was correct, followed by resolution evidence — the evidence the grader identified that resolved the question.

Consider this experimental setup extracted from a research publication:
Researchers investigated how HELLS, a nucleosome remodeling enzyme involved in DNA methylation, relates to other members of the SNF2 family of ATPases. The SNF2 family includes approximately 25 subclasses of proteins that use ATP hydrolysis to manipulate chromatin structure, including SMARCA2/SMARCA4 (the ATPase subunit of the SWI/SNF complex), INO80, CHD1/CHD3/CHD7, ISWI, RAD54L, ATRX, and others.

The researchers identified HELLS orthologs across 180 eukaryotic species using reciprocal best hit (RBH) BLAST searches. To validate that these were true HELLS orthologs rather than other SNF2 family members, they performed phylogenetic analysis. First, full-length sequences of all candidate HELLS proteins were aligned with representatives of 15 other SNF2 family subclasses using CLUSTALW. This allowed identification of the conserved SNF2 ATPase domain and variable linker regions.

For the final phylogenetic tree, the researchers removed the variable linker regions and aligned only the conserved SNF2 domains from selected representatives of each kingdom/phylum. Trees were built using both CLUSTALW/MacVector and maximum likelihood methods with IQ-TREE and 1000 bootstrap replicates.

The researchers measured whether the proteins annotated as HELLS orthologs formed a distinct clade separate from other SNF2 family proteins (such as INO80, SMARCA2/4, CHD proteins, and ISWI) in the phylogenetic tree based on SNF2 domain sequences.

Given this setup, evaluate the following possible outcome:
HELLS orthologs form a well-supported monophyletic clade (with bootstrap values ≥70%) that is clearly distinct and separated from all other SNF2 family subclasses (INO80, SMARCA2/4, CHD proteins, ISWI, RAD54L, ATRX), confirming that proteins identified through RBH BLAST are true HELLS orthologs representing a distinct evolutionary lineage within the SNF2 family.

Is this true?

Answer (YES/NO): YES